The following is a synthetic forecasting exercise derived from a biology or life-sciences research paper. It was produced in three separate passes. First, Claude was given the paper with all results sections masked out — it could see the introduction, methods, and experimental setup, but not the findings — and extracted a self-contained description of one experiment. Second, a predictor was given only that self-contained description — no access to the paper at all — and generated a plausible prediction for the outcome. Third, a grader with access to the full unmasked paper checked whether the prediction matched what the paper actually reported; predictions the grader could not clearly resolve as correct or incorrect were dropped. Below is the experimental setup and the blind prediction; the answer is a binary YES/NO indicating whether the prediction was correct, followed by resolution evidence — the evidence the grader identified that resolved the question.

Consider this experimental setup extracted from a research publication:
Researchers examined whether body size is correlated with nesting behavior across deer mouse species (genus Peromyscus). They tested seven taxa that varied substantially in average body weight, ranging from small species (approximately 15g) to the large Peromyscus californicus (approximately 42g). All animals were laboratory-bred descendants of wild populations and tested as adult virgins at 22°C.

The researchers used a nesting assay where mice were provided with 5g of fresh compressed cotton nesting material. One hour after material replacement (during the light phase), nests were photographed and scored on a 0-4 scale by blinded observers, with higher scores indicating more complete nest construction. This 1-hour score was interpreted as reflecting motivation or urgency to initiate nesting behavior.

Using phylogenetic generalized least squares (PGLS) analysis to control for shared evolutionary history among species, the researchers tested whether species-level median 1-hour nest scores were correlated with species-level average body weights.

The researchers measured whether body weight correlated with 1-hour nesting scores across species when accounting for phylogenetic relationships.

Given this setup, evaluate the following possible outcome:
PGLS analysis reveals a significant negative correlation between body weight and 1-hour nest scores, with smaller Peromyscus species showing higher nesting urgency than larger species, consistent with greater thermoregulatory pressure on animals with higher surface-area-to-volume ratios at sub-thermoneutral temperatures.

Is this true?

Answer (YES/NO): NO